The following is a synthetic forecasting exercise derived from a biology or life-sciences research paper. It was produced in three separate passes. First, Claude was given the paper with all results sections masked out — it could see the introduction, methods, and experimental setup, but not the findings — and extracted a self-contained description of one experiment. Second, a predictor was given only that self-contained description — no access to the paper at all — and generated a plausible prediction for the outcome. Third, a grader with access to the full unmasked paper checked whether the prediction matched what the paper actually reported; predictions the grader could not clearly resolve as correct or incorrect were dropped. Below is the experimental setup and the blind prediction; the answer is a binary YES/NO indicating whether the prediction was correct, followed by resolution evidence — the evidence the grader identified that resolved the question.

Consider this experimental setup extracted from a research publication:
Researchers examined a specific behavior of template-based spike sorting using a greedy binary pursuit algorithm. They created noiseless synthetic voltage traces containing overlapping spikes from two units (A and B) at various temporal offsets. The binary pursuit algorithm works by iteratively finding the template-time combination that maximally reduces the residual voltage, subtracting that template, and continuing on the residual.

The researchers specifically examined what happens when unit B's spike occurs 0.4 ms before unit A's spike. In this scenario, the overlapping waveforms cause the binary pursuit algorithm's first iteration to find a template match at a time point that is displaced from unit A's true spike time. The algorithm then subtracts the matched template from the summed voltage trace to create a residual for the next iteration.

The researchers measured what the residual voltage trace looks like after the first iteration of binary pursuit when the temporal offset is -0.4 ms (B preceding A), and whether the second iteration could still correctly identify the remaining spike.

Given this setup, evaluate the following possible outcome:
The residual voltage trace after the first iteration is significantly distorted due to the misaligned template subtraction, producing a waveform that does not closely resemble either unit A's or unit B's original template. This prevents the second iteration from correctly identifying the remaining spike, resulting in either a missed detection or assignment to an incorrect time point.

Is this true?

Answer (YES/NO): NO